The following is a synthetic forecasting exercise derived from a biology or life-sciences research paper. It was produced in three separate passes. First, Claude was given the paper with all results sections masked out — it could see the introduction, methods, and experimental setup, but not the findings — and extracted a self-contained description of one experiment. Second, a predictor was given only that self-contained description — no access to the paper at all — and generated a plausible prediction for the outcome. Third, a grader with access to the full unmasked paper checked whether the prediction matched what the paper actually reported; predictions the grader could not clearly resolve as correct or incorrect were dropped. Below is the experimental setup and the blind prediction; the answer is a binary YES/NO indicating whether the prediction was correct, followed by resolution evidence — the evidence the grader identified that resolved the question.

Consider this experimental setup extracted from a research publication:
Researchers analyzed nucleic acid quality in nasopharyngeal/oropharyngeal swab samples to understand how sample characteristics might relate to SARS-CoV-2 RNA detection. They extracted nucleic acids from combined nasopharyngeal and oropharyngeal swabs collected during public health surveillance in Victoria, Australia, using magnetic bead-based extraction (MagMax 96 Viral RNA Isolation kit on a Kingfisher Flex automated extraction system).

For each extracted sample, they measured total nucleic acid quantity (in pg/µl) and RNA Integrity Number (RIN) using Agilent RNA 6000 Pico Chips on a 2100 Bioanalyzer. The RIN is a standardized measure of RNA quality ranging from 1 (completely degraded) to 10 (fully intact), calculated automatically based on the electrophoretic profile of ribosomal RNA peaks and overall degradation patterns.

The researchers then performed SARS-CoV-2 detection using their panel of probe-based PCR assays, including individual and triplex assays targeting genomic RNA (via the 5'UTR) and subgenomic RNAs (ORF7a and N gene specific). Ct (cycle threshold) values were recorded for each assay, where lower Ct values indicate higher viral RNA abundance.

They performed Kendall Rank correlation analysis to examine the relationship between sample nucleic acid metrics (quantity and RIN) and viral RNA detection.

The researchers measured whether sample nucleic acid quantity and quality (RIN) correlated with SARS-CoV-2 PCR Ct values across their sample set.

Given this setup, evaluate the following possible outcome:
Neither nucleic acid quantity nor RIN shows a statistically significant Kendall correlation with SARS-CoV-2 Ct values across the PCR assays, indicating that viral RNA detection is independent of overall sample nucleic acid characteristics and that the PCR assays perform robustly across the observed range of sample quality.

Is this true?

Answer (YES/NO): NO